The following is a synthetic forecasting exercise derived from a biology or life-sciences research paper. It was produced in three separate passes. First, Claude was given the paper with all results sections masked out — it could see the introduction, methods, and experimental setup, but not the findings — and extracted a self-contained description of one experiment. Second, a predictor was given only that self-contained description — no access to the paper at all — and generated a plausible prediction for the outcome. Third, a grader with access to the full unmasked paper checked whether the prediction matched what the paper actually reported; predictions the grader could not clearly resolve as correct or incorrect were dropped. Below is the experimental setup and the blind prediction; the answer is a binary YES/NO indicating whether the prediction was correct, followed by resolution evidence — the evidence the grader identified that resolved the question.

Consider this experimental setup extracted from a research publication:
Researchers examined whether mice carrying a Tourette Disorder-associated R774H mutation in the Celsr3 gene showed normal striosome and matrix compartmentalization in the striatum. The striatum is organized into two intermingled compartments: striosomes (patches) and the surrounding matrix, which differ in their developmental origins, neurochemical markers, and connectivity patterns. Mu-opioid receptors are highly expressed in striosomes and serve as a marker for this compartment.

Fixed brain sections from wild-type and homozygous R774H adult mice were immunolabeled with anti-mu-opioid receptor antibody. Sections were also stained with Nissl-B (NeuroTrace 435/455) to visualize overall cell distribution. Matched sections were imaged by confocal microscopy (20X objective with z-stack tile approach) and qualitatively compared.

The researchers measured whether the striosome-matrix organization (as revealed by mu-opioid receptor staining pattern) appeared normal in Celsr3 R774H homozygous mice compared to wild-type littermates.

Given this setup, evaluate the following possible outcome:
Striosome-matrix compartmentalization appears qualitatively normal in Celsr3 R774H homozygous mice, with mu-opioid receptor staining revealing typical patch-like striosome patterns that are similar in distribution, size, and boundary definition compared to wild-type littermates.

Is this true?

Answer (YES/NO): YES